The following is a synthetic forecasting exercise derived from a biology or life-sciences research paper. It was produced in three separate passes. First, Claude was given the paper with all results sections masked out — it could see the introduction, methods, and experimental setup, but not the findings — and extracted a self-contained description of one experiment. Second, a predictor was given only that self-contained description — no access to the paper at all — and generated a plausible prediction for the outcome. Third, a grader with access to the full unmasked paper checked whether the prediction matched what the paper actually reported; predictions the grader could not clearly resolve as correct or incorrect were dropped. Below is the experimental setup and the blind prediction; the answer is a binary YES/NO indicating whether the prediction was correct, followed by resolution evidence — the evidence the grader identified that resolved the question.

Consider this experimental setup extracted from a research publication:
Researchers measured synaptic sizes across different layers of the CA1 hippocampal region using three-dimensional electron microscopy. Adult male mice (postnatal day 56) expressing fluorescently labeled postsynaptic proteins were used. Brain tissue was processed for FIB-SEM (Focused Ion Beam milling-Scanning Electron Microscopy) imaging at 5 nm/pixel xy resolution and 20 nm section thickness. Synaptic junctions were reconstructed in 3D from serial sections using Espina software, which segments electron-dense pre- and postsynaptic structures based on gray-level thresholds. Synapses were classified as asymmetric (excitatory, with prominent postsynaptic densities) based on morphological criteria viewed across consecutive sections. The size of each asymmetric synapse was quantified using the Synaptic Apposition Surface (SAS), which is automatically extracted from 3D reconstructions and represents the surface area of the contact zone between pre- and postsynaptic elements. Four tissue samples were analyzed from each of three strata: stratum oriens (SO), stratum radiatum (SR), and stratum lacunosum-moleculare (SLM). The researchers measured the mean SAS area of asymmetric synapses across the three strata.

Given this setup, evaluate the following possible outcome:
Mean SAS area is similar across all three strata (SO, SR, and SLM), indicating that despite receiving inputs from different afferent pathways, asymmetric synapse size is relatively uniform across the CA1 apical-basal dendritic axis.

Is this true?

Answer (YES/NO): NO